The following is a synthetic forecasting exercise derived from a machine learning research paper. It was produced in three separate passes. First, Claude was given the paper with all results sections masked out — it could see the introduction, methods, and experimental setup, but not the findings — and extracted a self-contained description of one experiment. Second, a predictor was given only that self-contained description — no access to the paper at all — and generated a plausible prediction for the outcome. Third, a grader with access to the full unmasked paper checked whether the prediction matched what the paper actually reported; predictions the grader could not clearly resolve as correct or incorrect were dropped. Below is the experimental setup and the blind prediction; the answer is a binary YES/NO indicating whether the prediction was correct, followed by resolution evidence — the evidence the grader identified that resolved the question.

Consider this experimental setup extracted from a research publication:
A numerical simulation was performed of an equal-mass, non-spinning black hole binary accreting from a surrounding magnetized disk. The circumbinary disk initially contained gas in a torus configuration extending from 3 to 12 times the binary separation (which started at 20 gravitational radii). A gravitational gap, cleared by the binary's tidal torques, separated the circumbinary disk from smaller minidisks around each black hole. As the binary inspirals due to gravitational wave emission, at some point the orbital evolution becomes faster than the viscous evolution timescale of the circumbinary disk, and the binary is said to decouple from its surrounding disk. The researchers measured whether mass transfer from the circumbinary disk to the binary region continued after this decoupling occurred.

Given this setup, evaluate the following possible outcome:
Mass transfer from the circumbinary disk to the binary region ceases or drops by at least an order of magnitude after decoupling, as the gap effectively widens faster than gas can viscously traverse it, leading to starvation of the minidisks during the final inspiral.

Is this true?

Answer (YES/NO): NO